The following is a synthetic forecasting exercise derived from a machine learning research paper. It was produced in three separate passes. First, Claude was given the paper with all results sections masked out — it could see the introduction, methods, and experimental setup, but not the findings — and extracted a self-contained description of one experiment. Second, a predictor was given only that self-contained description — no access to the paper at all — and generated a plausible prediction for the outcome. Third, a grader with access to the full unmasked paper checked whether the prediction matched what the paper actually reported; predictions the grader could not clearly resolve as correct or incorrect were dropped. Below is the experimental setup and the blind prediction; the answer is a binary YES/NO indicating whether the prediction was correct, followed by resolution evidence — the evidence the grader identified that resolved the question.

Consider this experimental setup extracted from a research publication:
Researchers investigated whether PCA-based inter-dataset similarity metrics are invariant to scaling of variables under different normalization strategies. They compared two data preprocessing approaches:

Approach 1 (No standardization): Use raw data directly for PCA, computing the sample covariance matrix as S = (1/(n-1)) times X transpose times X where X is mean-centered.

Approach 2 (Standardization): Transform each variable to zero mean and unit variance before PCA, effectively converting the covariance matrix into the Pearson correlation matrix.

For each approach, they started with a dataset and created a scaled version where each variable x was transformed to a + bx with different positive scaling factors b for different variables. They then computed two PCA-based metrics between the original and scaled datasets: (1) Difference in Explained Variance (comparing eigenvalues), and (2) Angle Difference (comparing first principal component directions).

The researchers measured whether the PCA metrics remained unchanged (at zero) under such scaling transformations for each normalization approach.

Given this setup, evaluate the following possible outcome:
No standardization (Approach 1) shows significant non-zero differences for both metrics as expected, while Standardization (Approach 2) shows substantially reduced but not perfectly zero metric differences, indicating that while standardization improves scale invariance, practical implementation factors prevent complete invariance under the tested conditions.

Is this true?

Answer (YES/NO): NO